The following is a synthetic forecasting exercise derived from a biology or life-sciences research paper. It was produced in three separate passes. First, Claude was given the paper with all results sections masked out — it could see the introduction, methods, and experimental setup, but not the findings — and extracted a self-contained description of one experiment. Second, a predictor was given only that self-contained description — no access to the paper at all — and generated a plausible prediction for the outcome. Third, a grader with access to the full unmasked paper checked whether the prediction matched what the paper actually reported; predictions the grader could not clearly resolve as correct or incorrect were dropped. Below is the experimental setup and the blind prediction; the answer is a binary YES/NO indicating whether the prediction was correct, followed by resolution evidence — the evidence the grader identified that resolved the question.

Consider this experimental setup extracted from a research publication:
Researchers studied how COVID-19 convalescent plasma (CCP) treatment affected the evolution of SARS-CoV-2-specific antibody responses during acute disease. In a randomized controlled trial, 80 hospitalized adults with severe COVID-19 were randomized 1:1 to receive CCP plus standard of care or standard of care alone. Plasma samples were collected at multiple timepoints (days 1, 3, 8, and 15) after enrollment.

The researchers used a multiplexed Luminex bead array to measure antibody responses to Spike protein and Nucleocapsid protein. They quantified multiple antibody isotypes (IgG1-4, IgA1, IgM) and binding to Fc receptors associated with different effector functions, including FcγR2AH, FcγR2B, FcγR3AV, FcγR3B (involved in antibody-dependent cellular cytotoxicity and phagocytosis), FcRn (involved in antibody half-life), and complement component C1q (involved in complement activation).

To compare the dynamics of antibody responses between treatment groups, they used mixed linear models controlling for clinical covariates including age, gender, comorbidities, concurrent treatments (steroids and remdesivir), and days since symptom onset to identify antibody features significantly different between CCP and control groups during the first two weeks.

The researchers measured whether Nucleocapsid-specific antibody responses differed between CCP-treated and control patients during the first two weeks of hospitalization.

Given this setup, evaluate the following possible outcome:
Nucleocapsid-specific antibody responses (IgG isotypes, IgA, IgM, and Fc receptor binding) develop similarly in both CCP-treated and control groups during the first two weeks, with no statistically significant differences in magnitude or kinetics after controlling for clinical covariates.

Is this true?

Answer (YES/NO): NO